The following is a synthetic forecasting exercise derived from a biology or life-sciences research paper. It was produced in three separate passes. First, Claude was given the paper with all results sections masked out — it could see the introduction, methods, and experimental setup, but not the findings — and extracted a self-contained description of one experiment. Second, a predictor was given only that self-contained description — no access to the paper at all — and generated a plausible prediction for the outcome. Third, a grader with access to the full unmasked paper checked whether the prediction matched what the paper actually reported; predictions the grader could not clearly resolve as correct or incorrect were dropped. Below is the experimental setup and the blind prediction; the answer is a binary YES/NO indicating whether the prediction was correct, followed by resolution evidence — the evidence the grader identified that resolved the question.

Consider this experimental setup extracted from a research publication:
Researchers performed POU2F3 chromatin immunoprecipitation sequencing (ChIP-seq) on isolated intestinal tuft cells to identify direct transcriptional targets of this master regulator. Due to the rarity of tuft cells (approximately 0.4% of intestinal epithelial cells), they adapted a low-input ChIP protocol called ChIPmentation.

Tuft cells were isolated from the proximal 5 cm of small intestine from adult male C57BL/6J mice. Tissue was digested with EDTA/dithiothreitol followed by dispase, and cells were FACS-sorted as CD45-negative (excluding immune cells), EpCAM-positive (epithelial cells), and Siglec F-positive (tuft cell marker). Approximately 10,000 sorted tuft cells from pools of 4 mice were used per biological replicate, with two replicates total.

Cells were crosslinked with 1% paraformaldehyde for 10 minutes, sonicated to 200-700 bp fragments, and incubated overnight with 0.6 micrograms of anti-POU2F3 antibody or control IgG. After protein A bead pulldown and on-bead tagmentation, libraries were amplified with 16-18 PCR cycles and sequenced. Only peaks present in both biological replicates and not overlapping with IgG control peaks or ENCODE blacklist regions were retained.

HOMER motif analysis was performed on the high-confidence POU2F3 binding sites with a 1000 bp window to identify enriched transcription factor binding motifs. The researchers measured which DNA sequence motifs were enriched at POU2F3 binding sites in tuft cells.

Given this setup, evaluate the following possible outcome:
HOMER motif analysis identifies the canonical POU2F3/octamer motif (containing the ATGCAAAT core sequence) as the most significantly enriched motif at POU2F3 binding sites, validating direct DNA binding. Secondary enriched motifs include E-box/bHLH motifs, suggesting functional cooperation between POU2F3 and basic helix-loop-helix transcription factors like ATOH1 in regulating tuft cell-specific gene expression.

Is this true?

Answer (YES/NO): NO